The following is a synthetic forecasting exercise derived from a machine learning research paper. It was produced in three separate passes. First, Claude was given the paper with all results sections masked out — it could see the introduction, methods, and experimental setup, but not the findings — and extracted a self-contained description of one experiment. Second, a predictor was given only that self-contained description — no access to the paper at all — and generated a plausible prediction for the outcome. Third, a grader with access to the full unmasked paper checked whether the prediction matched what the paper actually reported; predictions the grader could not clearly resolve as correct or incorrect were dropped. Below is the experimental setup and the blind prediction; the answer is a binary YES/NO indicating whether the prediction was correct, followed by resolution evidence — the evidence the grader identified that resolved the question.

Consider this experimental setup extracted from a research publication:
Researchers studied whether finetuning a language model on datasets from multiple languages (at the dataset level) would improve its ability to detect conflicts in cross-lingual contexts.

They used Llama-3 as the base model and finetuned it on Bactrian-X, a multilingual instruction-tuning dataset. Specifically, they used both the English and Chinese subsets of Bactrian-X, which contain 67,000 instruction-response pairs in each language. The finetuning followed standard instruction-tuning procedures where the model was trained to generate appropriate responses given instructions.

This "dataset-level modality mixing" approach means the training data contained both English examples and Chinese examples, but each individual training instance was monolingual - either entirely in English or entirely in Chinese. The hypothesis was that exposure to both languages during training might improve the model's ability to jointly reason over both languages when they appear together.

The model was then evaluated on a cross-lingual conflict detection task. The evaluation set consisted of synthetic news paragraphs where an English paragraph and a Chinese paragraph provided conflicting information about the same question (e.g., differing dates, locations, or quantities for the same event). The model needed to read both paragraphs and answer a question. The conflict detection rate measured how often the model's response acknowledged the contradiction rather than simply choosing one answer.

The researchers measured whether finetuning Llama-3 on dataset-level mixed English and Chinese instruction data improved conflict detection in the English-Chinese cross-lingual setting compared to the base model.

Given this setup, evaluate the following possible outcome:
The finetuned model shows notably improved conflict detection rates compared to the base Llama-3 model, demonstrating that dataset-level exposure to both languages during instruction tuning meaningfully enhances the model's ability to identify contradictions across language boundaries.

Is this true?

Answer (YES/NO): NO